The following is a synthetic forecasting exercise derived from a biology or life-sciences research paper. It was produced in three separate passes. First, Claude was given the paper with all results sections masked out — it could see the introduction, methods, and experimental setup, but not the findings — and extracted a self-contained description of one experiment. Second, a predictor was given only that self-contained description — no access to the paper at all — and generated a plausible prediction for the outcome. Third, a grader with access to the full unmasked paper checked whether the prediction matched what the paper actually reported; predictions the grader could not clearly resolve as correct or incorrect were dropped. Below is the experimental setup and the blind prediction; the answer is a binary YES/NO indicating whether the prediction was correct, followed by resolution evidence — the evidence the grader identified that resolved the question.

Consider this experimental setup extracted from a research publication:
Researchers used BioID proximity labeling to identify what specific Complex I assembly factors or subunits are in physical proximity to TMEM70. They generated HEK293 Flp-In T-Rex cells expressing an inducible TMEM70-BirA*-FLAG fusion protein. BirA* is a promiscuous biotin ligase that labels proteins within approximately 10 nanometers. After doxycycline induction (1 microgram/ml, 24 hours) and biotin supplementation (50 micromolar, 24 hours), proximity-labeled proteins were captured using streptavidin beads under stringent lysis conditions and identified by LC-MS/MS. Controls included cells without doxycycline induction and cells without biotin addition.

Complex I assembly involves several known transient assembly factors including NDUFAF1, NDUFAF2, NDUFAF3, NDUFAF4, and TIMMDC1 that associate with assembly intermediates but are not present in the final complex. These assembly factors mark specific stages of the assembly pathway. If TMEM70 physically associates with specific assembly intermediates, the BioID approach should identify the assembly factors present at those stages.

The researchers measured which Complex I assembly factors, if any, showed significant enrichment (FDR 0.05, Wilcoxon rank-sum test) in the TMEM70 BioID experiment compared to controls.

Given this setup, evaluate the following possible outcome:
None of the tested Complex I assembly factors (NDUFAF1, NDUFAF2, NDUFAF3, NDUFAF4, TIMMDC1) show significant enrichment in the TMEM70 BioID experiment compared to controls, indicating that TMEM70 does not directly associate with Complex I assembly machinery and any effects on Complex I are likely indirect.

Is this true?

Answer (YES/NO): NO